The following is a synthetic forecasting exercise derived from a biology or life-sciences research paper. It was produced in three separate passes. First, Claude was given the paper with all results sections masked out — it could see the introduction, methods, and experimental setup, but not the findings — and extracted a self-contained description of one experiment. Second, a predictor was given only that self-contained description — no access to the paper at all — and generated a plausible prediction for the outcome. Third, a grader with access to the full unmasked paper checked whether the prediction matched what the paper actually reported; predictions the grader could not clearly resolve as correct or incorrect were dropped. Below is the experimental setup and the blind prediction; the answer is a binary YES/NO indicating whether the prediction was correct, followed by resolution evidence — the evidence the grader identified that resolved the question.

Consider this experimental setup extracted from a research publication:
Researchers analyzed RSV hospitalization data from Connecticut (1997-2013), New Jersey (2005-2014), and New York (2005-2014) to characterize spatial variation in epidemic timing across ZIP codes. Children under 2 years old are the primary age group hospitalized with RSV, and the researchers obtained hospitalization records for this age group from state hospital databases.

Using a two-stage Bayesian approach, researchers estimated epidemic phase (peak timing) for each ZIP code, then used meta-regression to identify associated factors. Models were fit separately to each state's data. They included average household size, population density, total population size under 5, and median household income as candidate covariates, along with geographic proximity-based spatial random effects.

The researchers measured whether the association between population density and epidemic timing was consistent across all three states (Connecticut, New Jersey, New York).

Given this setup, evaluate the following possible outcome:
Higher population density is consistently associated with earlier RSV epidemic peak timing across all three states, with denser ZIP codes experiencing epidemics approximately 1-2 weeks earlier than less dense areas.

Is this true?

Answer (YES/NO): YES